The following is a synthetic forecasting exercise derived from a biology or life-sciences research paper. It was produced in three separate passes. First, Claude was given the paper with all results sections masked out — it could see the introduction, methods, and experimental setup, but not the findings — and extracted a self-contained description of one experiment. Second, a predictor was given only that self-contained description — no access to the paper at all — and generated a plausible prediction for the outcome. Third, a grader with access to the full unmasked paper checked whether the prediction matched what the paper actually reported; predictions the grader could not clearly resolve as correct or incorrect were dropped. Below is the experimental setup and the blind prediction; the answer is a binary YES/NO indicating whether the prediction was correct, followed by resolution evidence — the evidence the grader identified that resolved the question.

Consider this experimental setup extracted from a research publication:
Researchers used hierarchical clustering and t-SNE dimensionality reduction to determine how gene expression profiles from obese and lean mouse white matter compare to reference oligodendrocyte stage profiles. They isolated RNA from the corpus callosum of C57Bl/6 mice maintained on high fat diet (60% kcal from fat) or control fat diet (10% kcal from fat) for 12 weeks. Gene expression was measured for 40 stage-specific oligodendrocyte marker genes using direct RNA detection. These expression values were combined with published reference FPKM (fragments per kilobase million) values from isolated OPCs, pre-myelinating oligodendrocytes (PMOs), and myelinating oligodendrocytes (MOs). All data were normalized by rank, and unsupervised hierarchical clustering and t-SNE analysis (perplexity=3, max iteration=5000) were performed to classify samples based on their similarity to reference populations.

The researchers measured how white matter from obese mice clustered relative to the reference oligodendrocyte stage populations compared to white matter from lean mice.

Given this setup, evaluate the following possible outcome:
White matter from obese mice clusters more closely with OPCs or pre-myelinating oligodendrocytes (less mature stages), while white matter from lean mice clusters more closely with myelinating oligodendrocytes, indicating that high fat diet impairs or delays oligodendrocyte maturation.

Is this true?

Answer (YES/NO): YES